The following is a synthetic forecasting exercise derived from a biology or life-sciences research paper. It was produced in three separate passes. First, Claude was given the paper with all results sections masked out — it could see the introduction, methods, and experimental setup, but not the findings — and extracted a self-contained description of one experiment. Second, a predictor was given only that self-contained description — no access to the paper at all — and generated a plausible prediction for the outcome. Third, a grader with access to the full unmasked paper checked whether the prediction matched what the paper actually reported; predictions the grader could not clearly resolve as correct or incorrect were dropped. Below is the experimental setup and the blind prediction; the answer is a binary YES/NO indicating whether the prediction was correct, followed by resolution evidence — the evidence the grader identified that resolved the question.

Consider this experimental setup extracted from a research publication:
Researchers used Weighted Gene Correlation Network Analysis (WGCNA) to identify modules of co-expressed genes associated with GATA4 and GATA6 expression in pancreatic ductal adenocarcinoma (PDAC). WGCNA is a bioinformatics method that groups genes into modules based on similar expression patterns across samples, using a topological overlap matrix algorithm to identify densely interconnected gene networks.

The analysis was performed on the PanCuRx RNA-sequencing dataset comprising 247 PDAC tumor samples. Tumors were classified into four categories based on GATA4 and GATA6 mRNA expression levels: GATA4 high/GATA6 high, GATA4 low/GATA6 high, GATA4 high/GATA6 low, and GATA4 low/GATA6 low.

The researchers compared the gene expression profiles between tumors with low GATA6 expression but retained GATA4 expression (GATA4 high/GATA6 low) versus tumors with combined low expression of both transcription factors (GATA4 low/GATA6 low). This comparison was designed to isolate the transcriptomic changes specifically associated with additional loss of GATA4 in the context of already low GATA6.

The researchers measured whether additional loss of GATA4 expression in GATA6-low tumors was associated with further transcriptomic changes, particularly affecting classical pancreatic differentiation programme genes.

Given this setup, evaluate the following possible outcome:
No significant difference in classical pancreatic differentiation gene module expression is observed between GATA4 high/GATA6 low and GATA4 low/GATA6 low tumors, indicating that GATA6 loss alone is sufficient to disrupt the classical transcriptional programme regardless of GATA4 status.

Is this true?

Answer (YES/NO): NO